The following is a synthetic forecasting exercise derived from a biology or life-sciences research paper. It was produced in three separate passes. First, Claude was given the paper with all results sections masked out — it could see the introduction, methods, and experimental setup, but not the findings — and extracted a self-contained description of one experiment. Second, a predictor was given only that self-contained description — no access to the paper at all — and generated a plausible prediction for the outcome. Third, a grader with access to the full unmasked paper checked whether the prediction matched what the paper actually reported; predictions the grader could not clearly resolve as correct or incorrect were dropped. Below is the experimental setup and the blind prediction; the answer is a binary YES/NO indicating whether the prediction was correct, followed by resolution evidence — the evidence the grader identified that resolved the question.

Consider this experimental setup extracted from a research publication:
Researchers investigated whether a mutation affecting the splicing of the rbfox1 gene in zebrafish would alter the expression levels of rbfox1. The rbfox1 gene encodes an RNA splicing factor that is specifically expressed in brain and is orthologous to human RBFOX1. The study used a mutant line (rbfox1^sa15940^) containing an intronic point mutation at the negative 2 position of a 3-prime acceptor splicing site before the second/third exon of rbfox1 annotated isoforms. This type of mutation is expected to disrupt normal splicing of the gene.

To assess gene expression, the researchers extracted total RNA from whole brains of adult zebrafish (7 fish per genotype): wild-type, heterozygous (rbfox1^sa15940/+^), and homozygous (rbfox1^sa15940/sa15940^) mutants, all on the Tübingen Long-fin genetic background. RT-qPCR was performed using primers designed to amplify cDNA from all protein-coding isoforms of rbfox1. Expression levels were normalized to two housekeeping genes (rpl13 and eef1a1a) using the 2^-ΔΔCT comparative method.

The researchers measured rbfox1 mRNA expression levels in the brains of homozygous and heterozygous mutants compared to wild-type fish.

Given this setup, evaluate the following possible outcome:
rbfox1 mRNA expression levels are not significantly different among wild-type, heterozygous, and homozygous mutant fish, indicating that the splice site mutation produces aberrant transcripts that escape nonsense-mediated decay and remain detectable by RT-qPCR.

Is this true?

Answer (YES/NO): NO